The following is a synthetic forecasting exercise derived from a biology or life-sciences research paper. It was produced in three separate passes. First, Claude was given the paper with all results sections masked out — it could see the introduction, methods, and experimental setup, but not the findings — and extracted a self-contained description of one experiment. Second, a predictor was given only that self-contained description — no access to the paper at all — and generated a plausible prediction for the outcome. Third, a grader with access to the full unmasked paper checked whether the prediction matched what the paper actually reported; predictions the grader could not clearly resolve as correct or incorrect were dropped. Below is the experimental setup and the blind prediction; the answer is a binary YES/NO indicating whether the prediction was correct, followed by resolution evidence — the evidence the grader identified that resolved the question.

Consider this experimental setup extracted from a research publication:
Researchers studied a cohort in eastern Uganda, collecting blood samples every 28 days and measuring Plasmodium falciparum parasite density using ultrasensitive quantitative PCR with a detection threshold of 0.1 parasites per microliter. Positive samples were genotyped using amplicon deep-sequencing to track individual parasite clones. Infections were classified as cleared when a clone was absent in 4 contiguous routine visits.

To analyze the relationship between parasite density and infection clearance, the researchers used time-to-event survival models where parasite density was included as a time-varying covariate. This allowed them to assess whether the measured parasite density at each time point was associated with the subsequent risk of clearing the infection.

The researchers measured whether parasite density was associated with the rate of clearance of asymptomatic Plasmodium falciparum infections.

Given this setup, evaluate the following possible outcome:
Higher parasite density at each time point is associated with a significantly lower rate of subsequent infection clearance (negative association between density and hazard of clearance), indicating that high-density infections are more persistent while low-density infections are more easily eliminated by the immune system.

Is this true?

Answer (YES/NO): YES